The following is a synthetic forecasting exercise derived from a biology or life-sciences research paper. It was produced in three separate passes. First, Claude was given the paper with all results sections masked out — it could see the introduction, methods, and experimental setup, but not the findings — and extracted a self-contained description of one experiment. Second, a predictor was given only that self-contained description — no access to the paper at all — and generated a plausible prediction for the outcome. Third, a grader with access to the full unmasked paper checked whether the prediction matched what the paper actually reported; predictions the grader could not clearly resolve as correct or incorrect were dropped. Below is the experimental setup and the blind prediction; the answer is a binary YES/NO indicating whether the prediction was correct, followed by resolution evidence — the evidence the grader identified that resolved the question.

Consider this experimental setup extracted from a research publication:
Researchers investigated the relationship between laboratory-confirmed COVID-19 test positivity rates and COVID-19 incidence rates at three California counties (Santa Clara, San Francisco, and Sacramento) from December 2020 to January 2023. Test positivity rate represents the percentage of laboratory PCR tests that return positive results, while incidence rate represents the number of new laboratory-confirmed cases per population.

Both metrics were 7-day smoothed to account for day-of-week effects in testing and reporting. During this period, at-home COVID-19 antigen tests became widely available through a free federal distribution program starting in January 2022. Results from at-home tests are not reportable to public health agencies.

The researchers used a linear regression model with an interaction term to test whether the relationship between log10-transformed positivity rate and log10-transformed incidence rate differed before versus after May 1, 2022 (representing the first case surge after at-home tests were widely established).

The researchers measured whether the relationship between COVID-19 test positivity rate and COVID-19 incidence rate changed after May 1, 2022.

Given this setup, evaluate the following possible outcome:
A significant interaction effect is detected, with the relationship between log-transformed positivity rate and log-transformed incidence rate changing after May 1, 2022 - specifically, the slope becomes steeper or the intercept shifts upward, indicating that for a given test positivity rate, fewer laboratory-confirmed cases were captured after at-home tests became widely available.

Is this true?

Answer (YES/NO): NO